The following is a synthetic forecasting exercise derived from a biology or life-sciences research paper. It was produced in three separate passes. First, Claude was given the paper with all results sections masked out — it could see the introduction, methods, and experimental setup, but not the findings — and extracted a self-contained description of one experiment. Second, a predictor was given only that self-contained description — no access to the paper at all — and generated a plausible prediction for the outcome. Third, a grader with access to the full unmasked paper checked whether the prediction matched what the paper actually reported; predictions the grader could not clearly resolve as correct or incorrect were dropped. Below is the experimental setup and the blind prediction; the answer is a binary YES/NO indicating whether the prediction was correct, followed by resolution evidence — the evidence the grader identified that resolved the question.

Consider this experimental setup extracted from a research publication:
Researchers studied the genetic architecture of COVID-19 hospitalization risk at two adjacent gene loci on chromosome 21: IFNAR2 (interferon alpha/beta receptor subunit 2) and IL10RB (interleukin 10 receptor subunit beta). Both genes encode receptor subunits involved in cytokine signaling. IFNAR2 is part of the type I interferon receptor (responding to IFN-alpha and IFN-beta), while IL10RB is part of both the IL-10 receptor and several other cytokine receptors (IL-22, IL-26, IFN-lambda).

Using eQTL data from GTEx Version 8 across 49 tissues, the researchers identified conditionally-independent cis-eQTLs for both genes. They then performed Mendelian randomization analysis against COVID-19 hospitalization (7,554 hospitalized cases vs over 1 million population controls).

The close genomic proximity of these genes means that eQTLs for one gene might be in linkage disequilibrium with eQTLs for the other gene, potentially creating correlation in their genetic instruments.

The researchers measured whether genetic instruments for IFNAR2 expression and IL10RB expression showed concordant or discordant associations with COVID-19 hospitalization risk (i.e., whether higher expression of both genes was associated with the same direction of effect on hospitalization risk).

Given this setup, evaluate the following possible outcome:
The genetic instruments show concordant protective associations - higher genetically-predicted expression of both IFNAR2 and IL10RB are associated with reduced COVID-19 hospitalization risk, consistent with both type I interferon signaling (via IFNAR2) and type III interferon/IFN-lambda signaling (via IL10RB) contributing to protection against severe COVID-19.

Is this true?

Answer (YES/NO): NO